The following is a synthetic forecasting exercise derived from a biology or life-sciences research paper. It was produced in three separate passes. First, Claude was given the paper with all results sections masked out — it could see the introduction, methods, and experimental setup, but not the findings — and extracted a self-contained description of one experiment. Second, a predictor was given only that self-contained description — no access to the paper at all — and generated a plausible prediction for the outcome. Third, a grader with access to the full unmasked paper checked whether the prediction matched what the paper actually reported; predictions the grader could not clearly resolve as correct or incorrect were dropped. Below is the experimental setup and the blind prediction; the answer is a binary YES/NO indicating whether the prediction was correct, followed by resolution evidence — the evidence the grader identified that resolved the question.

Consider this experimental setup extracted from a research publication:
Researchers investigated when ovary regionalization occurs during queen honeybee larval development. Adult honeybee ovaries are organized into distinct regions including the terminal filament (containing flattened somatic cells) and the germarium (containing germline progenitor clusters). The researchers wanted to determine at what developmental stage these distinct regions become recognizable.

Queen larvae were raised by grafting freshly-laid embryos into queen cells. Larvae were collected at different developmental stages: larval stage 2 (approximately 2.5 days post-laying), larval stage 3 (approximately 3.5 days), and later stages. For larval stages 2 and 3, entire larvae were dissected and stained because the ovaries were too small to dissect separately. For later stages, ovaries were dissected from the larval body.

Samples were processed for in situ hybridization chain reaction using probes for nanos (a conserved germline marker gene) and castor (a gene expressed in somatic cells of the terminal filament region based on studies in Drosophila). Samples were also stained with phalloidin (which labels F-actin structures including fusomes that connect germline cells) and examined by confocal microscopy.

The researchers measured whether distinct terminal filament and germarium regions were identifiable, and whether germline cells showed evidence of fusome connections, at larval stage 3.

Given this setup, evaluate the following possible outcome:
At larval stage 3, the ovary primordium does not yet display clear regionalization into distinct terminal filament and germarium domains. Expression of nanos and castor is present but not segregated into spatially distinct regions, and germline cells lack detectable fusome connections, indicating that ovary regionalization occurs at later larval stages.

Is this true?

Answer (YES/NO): NO